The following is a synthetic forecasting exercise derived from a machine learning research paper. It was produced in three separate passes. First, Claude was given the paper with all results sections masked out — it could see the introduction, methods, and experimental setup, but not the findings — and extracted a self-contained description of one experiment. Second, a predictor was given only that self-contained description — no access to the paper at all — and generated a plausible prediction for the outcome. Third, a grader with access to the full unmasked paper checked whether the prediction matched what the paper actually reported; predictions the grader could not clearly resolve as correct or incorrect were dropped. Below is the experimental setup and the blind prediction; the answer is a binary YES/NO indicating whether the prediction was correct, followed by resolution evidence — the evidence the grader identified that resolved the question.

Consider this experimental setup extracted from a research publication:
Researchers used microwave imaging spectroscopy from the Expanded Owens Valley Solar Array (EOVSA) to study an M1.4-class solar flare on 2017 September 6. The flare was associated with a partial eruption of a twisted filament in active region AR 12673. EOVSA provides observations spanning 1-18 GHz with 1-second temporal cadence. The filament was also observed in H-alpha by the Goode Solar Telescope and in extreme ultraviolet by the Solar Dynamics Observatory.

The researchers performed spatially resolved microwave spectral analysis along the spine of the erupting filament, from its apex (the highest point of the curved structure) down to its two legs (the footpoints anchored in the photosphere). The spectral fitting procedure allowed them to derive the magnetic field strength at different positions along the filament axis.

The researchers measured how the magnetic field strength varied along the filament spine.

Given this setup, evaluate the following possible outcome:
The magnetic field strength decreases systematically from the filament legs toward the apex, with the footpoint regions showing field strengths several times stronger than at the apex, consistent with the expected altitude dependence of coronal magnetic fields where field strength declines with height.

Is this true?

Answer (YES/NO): NO